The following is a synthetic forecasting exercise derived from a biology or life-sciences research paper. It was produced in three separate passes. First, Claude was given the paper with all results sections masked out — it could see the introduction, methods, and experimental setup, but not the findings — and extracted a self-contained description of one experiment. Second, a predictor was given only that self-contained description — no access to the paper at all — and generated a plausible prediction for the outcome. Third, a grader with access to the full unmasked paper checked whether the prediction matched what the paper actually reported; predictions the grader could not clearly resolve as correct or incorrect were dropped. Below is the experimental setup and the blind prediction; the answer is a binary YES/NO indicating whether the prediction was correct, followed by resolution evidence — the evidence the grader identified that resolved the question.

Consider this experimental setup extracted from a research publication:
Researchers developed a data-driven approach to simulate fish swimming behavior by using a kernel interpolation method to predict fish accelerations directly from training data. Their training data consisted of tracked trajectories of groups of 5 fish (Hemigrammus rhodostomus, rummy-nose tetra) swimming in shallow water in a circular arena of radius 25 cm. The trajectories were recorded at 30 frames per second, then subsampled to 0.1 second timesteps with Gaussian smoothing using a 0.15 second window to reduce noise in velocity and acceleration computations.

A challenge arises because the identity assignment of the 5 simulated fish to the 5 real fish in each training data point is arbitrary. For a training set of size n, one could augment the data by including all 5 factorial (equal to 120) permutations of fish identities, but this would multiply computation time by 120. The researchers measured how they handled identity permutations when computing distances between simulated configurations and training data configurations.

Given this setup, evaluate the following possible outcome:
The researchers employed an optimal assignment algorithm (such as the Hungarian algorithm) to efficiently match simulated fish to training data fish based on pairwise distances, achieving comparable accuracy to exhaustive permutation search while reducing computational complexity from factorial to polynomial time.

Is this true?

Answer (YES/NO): NO